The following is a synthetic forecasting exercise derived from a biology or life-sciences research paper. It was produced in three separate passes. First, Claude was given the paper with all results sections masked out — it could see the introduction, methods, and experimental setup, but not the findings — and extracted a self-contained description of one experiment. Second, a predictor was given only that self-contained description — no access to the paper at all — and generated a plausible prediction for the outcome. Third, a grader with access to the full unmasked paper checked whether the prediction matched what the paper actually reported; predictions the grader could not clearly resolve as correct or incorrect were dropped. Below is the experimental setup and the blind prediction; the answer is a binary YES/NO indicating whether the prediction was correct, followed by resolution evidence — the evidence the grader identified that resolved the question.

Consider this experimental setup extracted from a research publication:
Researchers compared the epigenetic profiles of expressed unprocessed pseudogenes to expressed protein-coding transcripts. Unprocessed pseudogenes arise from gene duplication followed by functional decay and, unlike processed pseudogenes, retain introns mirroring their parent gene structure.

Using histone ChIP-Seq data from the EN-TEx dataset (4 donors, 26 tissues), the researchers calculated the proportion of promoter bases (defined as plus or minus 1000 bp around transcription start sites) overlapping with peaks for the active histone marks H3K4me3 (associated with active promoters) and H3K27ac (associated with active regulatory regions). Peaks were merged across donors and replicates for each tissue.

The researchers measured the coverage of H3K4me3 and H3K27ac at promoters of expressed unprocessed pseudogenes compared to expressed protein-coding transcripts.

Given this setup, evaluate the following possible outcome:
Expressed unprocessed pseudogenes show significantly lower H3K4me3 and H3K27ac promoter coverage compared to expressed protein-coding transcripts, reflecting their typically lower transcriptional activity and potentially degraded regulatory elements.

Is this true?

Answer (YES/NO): NO